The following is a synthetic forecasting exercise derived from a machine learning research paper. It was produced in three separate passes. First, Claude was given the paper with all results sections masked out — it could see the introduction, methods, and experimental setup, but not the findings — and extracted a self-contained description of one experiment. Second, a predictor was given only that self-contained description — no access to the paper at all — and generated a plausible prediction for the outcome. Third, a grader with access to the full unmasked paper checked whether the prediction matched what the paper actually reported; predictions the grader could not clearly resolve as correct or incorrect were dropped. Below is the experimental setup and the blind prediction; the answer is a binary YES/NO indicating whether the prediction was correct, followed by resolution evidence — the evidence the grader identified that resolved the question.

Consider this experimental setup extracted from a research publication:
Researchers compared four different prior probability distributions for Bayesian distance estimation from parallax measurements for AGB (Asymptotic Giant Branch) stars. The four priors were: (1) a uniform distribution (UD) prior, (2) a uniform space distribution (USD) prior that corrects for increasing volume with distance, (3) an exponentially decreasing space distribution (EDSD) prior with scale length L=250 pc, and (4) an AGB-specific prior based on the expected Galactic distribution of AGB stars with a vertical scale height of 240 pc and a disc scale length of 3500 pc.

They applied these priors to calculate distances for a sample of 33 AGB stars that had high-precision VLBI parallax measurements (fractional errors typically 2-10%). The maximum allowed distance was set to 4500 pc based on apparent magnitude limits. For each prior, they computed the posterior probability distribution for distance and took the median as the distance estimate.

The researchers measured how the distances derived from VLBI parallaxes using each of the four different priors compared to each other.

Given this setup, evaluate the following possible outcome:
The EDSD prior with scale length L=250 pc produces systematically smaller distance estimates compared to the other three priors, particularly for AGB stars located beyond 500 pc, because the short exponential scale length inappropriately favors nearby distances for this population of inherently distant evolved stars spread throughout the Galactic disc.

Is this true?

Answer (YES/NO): NO